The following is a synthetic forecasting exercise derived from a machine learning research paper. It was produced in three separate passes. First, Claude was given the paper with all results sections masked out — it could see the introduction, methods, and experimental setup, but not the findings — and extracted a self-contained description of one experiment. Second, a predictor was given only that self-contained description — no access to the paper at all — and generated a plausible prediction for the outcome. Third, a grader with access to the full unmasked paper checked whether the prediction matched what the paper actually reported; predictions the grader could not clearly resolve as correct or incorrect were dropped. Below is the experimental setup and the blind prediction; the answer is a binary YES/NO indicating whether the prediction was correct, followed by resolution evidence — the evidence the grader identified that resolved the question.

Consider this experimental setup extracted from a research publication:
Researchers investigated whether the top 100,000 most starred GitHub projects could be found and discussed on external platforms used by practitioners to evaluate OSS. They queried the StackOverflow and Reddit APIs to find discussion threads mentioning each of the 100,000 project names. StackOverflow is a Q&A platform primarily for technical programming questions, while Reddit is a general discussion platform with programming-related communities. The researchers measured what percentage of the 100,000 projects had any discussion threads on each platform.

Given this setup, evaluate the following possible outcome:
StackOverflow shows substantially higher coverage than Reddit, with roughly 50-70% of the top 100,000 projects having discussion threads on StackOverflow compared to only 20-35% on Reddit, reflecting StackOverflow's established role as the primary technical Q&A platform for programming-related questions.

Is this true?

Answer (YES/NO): NO